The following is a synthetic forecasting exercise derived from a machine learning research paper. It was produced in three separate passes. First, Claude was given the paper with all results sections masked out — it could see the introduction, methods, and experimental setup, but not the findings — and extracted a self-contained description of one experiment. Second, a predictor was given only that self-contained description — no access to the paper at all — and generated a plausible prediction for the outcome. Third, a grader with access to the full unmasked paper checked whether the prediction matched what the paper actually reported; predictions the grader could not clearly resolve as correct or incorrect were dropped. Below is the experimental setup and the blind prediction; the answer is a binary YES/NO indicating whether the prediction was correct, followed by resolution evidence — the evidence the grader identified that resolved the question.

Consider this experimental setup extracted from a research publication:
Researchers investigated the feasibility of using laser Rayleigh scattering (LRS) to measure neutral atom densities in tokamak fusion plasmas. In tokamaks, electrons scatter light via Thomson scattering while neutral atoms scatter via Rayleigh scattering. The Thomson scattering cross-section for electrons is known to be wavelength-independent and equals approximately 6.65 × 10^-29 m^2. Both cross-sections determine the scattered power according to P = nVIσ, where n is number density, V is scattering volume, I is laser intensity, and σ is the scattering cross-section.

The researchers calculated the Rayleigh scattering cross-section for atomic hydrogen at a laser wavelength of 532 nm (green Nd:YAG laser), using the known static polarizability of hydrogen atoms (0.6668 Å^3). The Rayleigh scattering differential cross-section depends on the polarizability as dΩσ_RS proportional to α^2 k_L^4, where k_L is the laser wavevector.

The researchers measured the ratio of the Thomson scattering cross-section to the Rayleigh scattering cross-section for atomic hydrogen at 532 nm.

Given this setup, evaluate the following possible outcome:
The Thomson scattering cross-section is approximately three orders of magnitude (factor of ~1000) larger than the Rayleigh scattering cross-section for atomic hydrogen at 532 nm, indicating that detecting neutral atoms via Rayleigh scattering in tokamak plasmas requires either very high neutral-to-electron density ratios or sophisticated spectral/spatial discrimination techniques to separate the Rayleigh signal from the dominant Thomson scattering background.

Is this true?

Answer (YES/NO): YES